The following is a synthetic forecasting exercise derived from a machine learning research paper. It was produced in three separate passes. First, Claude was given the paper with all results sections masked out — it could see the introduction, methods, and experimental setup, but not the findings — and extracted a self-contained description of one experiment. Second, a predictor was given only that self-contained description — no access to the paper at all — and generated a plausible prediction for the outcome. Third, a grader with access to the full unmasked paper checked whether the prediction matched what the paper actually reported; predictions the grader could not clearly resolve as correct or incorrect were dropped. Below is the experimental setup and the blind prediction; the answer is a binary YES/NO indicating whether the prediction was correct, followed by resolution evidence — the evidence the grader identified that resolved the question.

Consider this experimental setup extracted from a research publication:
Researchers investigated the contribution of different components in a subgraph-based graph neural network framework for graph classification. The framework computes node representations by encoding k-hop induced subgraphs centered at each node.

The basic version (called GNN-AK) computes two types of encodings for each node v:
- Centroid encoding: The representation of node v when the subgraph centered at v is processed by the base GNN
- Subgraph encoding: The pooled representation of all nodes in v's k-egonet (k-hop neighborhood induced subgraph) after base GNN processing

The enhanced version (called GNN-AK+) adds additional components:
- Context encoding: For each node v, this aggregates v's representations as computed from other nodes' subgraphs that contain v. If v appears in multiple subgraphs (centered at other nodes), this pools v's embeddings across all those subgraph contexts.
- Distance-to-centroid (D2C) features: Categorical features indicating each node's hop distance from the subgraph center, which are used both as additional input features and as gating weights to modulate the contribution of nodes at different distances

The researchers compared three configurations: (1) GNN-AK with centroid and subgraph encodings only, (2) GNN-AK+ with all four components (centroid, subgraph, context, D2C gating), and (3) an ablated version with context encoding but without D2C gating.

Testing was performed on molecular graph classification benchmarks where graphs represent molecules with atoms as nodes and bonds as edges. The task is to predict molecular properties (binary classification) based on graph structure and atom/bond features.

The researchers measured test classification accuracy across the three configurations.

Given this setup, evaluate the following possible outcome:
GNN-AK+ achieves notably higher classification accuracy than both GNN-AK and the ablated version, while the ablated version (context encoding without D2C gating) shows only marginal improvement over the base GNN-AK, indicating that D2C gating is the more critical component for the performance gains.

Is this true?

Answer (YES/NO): NO